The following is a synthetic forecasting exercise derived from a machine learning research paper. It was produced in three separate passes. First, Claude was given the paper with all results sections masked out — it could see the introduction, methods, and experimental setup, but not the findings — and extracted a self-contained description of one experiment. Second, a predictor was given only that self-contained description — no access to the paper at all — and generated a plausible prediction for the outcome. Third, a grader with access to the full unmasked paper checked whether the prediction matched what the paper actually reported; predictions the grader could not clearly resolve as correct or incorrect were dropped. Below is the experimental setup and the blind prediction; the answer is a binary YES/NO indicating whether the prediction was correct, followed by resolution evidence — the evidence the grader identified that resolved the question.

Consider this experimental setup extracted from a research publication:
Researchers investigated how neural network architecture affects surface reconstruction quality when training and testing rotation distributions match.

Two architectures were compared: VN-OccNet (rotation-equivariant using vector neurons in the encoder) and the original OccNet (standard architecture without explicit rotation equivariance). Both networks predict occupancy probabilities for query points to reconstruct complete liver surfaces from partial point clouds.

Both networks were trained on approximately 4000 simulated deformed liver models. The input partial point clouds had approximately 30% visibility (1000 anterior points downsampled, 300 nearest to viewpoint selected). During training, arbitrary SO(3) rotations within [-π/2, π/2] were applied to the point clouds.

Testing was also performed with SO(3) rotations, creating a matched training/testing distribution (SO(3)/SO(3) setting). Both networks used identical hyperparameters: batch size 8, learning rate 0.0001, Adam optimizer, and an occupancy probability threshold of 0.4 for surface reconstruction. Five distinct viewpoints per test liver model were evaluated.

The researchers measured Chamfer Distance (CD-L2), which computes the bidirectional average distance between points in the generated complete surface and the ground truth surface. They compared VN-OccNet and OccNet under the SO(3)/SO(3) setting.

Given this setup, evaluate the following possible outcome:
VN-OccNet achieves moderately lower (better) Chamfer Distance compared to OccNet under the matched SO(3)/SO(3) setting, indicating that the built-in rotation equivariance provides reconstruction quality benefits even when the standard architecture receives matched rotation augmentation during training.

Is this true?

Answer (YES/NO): YES